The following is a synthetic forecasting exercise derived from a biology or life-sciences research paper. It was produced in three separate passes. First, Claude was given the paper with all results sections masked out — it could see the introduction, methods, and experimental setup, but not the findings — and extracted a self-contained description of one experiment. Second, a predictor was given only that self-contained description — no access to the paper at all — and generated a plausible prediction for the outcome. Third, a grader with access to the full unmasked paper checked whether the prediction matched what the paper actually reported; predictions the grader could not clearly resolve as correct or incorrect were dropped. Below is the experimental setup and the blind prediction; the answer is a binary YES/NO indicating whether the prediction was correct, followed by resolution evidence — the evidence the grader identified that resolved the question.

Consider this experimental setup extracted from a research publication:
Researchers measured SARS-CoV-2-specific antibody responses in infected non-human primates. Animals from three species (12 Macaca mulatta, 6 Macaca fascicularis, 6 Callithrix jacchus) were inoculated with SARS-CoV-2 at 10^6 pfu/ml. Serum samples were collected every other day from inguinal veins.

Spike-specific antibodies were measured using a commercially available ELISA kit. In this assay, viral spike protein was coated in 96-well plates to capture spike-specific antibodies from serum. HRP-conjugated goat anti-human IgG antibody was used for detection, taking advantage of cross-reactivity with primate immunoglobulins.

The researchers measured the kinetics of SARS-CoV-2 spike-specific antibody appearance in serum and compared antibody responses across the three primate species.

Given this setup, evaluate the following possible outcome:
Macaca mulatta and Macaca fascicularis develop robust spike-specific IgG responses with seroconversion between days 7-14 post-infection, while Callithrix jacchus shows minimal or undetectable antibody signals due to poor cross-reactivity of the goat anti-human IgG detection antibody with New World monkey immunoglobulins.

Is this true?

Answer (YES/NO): NO